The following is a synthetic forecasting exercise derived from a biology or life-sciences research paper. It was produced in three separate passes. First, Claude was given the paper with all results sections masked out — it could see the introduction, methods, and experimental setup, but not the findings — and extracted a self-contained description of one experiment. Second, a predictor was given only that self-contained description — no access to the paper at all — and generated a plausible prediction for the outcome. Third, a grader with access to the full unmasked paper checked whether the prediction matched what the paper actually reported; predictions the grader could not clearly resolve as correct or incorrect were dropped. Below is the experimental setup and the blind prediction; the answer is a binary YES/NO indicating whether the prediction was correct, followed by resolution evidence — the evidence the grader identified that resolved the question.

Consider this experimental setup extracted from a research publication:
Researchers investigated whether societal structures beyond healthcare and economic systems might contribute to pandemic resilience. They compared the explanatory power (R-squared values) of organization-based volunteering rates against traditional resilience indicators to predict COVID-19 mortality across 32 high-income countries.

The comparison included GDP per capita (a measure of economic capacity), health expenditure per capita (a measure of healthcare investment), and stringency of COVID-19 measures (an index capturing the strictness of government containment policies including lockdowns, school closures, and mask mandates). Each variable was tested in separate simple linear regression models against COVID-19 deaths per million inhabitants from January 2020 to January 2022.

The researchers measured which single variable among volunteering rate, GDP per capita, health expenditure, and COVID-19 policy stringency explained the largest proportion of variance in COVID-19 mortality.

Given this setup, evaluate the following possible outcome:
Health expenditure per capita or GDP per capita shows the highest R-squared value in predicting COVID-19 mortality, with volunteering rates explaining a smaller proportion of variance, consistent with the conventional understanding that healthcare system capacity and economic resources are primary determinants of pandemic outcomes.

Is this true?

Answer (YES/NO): NO